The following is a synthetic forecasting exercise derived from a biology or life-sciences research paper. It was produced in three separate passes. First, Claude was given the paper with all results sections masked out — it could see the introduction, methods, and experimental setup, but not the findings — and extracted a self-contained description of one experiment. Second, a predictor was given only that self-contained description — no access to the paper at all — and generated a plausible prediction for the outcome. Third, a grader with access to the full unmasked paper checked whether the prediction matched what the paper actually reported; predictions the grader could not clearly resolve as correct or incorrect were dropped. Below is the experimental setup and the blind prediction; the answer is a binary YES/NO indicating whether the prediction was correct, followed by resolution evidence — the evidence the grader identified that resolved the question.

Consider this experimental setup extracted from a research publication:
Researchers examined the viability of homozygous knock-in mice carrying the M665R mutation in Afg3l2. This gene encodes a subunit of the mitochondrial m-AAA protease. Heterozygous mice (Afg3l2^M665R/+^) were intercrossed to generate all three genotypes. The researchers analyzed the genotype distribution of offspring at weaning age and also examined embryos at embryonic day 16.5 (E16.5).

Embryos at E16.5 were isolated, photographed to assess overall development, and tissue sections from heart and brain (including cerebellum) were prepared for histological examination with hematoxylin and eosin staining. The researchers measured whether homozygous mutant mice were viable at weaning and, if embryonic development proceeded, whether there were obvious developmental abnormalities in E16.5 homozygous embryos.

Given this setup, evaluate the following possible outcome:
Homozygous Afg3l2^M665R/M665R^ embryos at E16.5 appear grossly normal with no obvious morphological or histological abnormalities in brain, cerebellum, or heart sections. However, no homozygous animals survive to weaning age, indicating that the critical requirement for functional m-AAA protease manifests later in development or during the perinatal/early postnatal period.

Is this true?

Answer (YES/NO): NO